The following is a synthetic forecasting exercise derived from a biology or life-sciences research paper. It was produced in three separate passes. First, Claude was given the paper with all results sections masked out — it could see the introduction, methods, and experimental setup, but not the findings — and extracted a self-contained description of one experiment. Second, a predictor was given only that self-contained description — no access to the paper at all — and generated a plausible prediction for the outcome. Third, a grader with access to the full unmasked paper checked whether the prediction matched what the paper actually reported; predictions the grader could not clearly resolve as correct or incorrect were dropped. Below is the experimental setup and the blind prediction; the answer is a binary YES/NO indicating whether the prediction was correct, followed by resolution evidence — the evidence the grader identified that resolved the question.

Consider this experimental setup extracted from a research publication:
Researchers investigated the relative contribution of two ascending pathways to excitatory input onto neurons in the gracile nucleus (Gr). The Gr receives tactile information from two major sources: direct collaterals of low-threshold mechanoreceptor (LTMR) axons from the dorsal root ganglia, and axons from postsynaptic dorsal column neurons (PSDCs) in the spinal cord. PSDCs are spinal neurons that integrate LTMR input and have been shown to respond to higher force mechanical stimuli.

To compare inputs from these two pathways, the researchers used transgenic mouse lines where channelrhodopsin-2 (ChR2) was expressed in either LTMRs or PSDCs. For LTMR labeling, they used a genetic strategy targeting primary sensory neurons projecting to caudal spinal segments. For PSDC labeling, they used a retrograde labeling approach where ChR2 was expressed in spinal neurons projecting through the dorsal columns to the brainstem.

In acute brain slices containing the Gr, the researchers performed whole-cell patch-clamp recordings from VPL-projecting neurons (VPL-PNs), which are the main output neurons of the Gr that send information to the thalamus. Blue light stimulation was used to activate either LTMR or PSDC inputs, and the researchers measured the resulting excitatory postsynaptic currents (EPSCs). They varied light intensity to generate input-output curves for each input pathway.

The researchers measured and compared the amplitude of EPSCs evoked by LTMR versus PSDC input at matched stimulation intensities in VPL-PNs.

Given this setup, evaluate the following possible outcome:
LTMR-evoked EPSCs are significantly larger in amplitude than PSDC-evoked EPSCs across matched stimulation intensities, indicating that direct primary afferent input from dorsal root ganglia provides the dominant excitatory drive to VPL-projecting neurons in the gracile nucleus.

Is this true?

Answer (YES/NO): YES